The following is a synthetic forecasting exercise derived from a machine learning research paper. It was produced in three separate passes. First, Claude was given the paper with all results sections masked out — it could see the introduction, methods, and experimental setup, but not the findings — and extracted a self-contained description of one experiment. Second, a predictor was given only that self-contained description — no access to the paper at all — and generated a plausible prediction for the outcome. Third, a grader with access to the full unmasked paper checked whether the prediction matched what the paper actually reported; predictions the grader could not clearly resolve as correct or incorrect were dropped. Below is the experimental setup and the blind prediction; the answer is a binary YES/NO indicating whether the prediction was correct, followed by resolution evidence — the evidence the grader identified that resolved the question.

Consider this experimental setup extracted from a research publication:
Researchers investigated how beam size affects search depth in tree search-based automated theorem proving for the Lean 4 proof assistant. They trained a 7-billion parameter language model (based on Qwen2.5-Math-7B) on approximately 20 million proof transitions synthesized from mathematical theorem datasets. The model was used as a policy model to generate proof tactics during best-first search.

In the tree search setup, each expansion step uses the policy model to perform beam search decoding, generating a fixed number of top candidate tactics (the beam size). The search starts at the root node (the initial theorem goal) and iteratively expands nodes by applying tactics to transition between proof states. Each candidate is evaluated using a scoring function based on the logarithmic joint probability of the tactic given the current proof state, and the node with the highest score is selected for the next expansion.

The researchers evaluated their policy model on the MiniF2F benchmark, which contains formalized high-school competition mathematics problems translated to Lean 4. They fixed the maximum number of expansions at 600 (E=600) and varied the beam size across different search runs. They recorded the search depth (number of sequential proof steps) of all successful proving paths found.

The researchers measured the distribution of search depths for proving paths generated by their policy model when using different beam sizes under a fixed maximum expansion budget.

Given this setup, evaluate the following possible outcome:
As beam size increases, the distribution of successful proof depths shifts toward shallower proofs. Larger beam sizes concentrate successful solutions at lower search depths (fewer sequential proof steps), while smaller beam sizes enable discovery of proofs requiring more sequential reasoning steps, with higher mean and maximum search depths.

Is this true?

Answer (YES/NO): YES